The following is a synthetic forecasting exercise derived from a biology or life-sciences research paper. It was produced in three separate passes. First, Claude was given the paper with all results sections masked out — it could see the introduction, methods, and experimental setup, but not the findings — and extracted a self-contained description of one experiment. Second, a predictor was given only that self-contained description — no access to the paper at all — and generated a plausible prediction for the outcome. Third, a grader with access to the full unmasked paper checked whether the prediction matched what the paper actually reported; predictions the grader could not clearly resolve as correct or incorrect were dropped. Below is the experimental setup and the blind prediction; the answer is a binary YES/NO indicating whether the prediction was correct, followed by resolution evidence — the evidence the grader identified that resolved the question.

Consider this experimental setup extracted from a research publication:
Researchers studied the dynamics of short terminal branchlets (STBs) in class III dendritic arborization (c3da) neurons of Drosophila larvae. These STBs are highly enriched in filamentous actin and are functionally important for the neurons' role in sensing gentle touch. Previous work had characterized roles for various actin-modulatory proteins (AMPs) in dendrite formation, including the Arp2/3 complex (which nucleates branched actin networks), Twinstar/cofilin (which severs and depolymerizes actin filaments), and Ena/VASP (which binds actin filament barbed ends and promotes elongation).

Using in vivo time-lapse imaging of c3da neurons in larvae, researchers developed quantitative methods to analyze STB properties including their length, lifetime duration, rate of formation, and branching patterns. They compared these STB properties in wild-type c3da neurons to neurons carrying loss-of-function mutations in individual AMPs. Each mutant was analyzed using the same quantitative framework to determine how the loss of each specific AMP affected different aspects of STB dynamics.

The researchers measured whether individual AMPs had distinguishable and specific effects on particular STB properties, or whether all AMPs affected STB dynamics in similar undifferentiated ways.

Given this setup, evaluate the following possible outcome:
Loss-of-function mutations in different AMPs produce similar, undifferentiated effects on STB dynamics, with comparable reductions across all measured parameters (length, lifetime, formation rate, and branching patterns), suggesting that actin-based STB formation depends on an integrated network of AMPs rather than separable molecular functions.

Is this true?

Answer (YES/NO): NO